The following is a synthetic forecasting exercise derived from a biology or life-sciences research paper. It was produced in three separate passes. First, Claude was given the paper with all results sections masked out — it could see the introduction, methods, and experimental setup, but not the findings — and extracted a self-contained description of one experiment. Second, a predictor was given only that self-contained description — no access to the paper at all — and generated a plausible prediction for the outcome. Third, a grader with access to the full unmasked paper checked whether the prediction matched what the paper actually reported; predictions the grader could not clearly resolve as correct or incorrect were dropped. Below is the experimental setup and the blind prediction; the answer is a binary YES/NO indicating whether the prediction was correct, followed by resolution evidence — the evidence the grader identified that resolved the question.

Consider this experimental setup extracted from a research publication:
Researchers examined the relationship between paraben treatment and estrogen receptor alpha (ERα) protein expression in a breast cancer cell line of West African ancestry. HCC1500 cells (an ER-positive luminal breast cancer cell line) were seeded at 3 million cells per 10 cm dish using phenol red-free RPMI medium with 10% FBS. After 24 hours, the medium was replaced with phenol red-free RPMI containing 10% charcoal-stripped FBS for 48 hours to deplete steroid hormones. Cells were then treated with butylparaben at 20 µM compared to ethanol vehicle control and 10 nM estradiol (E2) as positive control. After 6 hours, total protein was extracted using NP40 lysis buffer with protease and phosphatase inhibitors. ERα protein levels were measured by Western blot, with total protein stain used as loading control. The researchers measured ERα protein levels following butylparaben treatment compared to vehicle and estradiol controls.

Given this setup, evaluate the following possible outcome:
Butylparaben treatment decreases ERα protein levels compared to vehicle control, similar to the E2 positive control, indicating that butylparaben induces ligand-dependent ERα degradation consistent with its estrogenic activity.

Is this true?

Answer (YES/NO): NO